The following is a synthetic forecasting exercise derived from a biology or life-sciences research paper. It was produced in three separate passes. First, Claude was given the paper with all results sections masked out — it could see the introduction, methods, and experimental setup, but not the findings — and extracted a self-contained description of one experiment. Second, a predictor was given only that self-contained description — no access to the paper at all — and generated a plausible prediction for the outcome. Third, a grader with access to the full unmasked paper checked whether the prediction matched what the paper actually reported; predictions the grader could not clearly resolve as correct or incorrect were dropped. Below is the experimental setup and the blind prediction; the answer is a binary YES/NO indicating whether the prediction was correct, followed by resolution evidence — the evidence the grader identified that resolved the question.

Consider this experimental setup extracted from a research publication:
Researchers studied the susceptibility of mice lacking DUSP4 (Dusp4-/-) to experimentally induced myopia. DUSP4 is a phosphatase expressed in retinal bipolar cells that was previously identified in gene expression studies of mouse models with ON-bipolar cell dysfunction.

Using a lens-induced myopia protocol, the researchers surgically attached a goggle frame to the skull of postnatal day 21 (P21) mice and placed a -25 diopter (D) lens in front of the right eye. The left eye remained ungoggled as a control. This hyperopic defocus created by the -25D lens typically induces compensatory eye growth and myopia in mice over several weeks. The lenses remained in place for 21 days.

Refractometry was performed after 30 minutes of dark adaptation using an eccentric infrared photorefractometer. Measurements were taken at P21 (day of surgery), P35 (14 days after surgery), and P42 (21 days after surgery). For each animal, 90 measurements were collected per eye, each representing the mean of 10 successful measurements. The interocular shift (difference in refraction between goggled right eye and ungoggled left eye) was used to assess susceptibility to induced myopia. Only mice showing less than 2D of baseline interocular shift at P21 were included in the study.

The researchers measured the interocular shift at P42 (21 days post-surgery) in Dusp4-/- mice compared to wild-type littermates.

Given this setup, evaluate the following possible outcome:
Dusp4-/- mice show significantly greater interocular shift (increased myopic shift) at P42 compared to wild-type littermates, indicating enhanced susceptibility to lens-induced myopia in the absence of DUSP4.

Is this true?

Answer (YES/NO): YES